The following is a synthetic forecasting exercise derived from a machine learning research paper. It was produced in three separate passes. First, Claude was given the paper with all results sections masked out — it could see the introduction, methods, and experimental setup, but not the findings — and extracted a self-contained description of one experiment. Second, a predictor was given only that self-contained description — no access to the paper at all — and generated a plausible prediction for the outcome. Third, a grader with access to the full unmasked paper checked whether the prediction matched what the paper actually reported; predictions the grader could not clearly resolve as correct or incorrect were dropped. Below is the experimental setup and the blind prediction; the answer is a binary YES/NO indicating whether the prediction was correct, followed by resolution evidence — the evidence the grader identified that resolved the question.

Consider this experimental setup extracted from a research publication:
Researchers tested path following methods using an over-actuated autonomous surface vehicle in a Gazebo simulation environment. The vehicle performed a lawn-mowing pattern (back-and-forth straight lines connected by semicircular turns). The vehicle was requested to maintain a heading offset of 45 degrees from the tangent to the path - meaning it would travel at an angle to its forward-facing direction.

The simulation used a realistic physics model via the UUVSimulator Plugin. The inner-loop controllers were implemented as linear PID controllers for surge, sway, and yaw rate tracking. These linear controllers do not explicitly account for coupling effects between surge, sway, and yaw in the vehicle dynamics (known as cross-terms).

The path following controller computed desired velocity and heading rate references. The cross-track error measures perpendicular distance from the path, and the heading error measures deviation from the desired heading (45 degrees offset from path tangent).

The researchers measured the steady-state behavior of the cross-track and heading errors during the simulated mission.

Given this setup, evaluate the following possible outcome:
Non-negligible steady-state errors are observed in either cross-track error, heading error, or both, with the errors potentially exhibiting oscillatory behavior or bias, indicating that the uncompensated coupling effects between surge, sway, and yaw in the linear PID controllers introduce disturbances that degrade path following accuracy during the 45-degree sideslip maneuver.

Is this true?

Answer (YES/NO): NO